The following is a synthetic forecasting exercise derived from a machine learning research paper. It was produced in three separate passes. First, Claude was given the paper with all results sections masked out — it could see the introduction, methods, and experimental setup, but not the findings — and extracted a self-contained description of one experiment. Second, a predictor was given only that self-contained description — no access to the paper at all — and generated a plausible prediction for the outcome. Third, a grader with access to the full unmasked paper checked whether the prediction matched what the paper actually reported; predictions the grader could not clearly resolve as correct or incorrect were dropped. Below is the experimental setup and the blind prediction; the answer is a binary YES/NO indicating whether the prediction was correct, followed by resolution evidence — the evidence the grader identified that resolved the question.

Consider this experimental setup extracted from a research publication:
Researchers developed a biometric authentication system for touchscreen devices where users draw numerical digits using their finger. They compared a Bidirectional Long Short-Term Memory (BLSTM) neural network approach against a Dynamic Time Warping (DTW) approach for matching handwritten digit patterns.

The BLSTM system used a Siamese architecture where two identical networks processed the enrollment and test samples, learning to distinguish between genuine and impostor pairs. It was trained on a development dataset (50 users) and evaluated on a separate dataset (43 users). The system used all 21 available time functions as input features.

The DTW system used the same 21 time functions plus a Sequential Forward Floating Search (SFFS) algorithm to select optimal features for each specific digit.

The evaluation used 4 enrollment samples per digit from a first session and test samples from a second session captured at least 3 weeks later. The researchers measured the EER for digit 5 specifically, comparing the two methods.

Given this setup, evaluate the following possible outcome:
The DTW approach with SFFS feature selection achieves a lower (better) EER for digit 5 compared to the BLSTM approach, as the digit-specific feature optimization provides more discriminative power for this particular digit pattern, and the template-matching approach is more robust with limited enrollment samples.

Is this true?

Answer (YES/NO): YES